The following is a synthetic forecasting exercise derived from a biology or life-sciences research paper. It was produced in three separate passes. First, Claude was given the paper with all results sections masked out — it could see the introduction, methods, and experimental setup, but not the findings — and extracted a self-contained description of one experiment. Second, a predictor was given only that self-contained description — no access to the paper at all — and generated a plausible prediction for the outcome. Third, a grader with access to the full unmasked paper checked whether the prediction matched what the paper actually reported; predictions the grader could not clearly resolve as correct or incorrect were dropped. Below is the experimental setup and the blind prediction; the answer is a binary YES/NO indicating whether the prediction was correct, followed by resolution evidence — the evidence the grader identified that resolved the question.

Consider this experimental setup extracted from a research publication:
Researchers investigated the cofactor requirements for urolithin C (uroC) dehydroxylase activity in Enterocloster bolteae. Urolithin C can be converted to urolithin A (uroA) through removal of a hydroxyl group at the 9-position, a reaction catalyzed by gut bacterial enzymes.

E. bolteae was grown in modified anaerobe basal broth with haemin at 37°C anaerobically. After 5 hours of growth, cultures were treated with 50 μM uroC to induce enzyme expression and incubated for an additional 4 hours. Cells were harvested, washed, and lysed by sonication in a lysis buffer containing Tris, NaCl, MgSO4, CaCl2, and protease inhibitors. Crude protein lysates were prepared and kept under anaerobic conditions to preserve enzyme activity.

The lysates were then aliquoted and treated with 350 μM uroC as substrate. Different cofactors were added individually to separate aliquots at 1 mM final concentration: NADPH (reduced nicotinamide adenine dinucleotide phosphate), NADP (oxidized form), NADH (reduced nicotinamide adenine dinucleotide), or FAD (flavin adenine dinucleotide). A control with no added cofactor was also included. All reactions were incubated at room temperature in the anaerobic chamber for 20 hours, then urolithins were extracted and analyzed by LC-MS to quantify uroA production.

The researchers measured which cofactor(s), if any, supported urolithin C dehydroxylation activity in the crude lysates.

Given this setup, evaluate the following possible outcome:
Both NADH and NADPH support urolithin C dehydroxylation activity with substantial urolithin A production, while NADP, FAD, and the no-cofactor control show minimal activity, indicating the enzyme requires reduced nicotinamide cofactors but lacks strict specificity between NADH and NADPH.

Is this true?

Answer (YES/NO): NO